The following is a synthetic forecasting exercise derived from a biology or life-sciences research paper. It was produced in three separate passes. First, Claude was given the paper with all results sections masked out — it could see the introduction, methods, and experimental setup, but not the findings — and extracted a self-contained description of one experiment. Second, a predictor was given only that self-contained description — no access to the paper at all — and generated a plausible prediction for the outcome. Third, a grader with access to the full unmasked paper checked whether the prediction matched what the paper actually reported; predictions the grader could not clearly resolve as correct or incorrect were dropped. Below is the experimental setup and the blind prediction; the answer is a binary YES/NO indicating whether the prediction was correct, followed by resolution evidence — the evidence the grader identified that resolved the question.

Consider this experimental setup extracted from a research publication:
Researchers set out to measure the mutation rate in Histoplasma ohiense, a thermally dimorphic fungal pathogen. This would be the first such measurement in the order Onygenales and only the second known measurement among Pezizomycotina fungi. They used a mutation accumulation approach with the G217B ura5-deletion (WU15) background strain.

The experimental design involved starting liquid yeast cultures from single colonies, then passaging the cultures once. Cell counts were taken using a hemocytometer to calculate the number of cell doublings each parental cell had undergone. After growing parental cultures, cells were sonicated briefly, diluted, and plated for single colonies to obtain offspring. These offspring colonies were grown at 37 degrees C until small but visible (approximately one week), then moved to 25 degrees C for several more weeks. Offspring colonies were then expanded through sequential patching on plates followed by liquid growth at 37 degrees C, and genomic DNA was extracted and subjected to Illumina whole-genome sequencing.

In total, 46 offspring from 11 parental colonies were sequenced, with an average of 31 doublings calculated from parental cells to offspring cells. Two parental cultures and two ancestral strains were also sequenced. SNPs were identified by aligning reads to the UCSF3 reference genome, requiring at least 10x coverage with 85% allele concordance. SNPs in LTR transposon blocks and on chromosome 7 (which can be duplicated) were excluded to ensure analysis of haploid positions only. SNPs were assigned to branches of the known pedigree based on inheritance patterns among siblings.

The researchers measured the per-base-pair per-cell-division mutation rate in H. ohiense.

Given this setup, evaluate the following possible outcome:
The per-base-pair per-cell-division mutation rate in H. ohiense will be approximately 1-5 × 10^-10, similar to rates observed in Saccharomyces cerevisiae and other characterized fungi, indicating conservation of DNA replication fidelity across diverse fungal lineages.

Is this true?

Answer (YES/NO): YES